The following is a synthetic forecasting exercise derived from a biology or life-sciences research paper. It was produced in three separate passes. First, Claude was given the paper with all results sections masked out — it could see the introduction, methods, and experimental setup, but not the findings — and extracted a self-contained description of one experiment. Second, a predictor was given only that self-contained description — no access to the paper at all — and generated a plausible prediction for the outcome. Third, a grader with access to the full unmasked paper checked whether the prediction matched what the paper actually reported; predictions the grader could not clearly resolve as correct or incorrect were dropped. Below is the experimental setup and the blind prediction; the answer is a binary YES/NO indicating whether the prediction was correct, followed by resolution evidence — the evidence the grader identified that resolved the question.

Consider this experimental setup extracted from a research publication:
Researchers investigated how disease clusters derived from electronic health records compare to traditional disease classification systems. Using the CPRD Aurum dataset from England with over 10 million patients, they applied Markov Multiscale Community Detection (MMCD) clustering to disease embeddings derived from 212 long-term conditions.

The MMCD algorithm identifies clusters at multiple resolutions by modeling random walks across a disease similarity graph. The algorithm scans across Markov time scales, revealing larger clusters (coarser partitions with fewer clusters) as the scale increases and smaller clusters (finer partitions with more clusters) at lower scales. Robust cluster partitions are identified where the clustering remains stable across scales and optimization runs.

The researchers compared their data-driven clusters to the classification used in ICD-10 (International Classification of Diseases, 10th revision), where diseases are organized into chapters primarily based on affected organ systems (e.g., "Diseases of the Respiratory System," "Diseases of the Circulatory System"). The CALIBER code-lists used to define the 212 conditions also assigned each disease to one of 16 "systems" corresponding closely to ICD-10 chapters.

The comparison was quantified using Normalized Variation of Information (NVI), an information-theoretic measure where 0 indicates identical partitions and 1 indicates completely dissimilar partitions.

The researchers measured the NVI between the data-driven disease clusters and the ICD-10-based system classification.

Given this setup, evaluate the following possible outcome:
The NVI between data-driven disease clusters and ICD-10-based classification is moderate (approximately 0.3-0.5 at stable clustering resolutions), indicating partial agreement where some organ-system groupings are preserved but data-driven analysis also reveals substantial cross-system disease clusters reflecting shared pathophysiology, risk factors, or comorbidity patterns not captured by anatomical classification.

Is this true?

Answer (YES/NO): NO